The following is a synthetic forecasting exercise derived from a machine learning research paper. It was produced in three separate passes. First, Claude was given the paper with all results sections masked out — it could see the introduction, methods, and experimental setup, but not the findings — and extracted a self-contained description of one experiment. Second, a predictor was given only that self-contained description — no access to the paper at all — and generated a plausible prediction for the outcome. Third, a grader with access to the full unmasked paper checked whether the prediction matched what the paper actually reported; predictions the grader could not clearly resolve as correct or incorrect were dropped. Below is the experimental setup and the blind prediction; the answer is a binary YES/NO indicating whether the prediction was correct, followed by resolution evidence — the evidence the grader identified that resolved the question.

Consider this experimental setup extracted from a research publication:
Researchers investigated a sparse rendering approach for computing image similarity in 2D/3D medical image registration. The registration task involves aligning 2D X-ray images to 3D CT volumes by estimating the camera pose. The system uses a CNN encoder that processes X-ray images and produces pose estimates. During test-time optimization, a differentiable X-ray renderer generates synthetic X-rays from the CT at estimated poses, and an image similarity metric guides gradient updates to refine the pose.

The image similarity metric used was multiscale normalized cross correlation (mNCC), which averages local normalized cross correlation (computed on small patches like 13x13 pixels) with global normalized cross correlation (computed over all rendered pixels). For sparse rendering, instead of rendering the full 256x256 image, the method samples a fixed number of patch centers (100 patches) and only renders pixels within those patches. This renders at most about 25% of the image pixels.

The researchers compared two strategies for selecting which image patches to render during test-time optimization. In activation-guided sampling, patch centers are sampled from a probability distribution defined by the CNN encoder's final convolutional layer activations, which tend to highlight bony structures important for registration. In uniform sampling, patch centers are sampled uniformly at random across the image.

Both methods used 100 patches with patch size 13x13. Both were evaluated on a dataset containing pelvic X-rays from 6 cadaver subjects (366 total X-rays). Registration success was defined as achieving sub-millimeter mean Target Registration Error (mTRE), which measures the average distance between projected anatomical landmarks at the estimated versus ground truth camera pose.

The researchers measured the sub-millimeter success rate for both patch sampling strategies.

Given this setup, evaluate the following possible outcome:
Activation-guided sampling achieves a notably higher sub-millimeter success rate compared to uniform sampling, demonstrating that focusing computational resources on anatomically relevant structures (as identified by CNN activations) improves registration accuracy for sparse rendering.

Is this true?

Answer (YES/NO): NO